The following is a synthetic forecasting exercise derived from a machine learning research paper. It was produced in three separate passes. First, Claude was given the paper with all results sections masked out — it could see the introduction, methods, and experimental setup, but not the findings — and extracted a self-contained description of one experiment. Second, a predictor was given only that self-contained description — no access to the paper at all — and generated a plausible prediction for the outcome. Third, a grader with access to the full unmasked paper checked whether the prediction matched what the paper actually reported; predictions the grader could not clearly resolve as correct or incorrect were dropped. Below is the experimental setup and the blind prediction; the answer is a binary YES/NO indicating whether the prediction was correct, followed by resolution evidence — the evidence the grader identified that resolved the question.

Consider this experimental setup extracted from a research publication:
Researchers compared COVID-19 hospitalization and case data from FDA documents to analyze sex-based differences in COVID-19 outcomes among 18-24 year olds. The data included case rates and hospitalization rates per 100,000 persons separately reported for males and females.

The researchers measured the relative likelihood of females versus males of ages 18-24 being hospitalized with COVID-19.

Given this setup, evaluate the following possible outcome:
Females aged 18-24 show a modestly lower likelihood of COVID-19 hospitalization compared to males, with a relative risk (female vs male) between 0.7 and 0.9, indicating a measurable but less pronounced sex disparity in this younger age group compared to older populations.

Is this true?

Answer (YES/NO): NO